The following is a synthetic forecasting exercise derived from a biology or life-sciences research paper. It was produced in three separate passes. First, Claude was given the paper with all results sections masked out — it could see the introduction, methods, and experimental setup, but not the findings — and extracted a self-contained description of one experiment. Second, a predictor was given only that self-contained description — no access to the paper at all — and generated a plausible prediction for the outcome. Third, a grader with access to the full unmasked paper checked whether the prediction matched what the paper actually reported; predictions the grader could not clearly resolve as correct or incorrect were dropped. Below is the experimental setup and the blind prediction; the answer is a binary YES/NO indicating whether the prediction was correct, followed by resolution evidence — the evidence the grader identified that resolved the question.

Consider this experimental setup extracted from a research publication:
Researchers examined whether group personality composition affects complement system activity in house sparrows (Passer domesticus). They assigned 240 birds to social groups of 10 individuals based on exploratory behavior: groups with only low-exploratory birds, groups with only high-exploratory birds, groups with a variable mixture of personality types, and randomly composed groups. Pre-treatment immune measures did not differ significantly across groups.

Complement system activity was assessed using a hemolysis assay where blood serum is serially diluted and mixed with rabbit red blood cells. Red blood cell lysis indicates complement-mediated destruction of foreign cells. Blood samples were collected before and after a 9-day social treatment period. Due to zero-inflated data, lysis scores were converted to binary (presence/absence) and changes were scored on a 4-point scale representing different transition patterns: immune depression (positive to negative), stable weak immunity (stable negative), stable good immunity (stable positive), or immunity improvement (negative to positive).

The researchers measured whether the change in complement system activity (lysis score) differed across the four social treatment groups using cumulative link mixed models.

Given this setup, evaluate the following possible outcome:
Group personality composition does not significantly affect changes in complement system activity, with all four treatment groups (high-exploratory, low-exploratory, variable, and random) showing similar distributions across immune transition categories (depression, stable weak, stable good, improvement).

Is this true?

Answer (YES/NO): YES